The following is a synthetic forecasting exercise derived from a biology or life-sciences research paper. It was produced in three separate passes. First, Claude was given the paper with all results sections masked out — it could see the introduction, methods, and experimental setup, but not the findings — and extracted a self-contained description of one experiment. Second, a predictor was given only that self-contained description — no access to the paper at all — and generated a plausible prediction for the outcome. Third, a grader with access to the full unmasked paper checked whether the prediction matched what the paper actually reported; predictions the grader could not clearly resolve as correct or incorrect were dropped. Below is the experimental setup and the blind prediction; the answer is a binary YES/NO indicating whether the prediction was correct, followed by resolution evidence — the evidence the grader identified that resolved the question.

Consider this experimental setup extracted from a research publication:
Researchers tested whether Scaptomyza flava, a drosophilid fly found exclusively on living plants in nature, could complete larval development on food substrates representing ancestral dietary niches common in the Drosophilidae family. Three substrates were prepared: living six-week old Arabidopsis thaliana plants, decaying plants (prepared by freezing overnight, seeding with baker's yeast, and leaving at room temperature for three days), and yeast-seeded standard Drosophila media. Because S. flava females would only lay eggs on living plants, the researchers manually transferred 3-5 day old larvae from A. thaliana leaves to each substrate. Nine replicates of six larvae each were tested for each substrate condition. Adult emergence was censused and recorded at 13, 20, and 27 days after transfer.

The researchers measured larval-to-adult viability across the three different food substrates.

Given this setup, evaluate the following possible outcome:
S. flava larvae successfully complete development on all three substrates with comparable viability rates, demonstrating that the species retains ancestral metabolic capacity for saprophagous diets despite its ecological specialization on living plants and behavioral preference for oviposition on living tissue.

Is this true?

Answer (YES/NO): NO